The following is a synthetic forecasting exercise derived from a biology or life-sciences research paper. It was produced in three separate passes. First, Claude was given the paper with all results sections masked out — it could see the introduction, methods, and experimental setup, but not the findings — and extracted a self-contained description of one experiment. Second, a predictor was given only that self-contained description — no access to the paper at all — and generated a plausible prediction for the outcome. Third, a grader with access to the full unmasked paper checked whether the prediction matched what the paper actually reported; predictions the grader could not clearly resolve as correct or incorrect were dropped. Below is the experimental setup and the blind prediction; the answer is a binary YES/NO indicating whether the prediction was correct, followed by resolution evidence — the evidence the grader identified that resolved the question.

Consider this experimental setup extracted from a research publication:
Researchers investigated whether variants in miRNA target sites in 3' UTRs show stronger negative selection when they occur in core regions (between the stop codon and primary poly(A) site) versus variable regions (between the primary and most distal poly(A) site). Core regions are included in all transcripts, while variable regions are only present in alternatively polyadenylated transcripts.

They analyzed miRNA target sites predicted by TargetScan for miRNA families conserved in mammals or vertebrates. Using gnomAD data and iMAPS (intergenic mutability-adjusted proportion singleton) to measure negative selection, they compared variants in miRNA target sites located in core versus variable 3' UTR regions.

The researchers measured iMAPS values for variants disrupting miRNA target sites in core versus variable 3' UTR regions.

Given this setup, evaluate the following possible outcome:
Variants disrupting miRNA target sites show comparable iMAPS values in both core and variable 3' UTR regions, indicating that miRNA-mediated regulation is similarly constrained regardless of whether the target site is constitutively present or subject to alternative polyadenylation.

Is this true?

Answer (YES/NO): NO